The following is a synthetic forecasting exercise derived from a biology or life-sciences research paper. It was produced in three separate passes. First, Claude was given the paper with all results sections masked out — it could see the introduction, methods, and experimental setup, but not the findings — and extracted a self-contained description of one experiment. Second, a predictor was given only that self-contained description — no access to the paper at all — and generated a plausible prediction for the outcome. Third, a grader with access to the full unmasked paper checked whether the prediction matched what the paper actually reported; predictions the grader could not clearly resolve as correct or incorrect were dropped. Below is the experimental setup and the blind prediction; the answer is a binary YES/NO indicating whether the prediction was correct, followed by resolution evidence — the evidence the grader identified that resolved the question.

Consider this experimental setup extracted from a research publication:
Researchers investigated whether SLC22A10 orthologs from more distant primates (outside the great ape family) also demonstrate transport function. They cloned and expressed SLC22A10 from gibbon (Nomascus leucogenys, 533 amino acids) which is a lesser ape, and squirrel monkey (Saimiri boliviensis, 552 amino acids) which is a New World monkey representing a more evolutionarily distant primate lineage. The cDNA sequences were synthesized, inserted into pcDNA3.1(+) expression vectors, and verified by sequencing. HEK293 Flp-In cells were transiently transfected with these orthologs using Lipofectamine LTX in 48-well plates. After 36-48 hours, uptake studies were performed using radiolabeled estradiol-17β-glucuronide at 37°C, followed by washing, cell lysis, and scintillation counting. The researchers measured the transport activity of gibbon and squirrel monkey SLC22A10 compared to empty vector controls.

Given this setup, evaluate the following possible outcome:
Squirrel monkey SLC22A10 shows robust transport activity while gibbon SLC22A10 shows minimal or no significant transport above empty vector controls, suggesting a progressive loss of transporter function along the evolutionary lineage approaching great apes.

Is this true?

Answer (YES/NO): NO